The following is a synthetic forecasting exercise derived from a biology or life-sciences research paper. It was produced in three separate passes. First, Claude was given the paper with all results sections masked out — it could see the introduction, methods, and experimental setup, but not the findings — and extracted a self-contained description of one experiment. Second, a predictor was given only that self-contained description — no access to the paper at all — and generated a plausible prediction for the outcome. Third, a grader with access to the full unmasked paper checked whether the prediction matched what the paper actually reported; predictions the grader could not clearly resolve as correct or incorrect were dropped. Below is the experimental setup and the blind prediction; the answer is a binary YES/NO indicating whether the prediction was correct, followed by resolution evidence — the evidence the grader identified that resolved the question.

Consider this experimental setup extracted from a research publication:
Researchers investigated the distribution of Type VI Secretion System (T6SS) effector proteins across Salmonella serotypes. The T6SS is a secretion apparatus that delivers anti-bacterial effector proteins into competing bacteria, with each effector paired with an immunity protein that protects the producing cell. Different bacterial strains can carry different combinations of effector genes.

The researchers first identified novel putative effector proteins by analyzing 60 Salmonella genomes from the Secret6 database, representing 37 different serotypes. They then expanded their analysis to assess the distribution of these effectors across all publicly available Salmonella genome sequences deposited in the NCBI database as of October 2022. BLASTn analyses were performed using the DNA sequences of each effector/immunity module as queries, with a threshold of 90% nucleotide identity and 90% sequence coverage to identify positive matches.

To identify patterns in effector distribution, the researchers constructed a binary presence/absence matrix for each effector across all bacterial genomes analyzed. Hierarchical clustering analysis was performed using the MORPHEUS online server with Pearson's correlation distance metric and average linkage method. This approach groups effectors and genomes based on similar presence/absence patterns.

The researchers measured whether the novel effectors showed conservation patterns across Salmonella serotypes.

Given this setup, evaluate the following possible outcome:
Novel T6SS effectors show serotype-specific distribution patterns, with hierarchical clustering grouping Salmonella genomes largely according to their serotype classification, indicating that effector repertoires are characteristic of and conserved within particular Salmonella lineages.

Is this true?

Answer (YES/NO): NO